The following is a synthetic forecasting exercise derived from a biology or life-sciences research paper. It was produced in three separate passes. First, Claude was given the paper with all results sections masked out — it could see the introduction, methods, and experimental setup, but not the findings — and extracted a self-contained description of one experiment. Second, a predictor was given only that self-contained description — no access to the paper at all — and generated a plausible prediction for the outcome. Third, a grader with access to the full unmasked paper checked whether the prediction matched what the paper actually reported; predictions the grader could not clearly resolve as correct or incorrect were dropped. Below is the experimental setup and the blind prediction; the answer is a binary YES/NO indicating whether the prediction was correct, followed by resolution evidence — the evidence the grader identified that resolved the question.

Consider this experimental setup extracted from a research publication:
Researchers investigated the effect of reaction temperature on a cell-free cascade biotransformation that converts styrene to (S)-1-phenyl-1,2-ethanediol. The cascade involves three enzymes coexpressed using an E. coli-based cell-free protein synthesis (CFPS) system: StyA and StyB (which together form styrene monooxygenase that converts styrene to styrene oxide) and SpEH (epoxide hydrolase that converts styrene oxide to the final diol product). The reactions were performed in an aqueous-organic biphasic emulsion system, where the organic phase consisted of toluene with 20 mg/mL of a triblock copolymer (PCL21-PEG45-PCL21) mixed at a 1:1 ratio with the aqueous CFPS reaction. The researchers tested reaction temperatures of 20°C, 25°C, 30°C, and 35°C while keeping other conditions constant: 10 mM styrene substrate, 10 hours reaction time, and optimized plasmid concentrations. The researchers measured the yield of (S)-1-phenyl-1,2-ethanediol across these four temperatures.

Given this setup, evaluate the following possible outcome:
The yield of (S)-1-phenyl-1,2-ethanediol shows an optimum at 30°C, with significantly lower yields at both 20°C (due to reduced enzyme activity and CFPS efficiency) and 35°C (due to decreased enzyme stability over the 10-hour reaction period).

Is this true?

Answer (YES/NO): YES